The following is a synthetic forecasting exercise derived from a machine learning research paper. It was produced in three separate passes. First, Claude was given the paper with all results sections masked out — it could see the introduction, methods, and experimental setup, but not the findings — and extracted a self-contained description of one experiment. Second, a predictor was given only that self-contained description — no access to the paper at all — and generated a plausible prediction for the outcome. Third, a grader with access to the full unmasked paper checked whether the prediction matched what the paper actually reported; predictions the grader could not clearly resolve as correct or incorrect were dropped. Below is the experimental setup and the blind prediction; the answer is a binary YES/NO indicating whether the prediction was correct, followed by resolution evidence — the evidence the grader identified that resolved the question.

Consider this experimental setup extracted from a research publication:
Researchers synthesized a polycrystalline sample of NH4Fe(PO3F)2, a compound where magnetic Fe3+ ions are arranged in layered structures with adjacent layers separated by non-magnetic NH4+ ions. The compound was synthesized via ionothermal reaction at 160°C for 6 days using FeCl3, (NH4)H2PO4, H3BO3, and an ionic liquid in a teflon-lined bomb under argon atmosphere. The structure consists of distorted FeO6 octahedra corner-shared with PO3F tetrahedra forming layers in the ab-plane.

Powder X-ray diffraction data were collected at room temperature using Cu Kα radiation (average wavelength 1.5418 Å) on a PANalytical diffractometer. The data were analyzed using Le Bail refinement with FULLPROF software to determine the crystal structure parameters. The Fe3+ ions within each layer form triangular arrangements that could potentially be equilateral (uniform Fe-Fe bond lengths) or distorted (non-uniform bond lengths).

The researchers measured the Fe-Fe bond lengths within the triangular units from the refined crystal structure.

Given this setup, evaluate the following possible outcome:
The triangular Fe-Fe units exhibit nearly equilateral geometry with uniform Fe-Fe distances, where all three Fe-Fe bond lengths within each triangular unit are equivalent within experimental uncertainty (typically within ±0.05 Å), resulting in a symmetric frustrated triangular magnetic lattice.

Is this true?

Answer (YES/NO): NO